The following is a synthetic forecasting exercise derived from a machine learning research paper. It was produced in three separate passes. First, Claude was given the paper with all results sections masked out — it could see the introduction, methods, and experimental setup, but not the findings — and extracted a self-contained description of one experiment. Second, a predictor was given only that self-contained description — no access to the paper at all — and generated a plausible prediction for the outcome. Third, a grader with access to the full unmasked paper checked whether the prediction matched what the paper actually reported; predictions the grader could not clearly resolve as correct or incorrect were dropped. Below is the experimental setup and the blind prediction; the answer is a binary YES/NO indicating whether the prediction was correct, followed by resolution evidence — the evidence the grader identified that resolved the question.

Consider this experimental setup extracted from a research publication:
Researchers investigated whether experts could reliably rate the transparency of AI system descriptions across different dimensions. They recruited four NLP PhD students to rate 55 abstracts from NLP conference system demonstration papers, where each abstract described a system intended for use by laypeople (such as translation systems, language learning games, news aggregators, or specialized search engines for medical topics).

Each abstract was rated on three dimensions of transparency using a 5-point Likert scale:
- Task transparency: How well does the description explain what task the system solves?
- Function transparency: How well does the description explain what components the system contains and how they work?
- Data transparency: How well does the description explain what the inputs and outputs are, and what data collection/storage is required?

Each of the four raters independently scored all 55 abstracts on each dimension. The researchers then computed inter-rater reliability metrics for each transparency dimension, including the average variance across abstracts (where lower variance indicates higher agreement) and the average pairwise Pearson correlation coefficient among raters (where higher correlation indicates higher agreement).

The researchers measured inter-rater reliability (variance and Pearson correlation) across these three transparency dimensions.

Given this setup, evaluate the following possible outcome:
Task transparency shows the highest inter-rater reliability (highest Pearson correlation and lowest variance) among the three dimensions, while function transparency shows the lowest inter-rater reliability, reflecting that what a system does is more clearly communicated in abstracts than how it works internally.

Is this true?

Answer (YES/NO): YES